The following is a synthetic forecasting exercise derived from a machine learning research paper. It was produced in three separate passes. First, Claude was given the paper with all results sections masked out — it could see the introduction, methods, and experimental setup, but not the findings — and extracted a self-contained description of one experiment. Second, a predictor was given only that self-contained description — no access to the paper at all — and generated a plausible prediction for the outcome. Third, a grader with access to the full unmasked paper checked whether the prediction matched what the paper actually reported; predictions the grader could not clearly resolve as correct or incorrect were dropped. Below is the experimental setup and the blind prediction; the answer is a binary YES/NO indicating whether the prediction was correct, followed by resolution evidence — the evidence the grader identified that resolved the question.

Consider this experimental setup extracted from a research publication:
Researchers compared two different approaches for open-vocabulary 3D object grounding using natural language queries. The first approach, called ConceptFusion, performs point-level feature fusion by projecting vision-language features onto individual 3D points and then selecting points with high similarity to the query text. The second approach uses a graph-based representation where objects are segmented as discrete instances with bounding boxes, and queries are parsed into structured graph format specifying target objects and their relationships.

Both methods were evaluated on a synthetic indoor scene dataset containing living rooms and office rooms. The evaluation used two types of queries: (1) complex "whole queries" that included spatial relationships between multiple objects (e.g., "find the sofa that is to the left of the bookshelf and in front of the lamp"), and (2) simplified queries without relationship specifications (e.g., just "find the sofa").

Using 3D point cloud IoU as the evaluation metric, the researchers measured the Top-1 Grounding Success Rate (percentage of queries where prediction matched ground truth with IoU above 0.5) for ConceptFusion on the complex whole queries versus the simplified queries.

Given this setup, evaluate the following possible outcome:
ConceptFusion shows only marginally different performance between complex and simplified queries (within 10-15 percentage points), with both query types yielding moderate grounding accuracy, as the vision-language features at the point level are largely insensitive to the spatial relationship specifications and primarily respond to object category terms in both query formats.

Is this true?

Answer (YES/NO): NO